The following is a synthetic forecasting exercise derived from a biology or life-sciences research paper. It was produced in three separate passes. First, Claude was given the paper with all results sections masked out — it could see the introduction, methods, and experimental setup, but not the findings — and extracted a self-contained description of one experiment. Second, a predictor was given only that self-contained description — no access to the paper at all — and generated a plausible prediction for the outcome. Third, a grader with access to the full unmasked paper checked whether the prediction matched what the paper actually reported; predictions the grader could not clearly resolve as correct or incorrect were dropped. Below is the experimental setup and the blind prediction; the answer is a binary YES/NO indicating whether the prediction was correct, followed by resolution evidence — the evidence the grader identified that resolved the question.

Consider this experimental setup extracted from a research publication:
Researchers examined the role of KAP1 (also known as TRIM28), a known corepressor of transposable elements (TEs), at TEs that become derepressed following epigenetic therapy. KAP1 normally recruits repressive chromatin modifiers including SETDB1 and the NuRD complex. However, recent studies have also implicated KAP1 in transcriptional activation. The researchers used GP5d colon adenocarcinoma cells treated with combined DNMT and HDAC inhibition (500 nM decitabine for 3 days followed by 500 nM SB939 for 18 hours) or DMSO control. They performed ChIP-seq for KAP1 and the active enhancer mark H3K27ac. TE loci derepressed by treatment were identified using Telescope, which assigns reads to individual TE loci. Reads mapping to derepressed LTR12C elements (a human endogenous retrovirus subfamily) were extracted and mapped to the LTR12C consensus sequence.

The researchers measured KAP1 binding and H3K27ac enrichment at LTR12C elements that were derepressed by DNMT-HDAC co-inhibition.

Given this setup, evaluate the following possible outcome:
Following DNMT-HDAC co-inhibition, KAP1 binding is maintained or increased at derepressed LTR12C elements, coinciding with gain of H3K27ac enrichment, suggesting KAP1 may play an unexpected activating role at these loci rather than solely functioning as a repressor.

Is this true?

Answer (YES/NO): YES